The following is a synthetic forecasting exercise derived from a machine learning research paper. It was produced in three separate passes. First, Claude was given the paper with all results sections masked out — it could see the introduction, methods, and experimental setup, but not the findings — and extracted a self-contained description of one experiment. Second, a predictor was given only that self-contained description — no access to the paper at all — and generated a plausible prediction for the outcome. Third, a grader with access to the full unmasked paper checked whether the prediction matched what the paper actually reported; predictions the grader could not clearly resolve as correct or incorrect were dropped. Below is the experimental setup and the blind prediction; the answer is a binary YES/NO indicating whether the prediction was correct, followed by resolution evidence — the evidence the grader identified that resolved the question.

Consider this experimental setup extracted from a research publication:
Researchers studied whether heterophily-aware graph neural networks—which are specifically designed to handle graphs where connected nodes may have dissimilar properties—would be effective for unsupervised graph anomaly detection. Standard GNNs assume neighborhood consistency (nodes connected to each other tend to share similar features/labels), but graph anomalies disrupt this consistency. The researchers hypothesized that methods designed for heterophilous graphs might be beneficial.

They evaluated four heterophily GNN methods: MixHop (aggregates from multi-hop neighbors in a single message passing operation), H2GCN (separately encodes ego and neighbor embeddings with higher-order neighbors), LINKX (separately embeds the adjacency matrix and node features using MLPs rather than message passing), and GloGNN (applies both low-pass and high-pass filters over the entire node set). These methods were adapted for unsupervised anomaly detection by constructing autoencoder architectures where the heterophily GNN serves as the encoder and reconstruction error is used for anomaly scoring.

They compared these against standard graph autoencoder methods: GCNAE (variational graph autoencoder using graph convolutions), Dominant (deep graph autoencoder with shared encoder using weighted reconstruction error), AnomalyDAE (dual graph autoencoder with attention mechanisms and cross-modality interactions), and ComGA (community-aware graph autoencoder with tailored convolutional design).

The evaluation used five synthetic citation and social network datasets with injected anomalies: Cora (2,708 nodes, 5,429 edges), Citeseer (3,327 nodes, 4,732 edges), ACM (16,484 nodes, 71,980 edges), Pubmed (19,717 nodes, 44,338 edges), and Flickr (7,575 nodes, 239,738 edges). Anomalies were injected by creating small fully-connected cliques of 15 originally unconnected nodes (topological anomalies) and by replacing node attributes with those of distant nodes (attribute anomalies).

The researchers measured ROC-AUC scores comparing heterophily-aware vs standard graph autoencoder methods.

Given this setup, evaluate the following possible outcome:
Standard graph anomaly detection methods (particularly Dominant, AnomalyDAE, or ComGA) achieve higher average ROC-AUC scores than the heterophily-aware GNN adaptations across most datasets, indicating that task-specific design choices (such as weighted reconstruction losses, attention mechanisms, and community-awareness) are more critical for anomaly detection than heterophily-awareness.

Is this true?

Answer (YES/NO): YES